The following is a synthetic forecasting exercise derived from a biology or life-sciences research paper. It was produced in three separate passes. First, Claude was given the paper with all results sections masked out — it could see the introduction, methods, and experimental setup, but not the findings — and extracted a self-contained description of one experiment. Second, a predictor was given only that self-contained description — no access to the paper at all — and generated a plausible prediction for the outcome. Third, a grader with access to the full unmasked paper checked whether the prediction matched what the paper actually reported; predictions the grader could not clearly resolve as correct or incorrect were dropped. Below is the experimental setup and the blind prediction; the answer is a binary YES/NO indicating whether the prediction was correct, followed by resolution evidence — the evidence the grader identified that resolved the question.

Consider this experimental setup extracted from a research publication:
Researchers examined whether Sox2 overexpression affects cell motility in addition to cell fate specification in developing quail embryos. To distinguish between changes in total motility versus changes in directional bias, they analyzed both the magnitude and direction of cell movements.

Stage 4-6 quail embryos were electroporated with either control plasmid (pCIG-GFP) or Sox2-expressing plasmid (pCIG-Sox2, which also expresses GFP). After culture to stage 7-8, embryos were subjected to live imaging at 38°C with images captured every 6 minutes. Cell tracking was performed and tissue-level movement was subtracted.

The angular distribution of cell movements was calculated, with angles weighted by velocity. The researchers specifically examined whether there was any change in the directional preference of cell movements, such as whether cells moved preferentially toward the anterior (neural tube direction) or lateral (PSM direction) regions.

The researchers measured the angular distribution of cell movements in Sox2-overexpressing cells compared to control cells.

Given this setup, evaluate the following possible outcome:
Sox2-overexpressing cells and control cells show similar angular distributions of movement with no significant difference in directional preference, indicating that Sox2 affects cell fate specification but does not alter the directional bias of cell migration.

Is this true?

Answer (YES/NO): NO